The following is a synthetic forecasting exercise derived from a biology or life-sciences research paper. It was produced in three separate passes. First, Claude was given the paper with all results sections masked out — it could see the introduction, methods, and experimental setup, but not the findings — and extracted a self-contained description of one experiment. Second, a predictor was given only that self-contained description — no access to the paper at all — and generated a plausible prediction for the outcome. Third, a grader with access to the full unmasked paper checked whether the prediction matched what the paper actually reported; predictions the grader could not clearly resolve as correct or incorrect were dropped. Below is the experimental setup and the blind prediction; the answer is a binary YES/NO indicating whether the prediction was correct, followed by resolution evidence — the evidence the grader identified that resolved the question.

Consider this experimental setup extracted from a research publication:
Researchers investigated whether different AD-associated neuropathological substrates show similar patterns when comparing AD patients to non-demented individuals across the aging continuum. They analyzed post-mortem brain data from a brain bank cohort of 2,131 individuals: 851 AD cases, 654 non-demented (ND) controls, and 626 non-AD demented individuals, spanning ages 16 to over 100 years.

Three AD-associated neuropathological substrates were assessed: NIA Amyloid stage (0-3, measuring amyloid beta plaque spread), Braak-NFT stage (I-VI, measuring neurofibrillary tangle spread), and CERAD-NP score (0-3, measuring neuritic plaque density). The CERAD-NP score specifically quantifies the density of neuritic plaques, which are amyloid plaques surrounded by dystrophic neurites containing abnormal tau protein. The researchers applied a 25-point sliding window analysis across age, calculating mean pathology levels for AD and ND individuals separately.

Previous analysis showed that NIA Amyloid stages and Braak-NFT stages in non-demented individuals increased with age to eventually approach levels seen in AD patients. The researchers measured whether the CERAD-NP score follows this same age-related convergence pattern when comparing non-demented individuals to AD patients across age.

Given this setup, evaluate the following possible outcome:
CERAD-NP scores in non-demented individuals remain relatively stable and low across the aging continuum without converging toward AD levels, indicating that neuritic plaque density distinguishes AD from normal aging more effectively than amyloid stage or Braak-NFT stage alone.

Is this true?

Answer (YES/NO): NO